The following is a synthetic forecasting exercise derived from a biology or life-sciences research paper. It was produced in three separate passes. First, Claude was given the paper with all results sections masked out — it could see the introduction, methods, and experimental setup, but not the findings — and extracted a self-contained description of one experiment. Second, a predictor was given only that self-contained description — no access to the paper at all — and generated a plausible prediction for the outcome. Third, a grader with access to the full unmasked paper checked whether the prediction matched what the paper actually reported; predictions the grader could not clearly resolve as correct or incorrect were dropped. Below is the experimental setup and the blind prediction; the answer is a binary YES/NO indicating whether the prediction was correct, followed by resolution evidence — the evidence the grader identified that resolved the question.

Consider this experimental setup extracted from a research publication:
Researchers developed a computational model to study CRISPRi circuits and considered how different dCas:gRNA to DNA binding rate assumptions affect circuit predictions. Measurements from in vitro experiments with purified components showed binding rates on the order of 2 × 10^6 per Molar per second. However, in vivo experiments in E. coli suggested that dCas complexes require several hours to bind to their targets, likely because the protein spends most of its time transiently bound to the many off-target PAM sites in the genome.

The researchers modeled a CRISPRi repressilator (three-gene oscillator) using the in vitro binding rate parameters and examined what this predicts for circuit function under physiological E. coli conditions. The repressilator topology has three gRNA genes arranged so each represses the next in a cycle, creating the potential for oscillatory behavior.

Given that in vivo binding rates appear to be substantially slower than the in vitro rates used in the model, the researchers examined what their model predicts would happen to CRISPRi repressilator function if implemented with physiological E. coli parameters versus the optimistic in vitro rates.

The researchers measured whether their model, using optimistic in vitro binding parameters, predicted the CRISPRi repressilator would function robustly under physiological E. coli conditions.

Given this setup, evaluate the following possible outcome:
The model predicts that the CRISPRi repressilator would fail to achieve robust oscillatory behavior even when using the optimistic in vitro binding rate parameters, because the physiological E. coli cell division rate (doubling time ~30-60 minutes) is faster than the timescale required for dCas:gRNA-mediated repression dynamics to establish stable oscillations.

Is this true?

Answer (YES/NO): NO